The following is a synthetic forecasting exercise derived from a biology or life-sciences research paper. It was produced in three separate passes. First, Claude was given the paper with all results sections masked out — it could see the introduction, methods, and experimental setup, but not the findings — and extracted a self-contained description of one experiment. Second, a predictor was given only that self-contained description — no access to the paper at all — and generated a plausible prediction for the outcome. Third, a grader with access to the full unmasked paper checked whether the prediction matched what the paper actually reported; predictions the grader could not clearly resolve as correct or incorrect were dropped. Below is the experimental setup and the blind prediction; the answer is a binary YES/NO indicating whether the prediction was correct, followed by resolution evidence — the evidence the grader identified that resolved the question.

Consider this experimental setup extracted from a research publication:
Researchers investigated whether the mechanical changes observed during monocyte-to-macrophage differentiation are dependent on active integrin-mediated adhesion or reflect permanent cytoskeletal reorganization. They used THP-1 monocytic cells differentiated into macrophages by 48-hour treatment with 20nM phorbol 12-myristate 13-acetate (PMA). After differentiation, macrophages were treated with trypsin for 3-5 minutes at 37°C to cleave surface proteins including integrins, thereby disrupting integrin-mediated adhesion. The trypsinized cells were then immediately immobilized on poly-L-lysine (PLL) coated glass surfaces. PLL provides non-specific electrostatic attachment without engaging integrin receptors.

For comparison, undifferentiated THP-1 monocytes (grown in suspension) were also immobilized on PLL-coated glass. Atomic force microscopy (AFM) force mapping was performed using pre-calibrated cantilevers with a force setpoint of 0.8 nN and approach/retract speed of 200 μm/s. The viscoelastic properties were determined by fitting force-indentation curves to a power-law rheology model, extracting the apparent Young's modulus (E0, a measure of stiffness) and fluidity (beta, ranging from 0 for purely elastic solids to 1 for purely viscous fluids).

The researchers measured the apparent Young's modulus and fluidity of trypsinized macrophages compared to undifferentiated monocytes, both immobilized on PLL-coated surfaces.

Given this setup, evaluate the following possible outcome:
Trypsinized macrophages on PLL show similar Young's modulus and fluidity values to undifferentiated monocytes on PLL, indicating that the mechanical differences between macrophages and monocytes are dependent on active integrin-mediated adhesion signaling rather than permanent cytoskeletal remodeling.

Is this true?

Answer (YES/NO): NO